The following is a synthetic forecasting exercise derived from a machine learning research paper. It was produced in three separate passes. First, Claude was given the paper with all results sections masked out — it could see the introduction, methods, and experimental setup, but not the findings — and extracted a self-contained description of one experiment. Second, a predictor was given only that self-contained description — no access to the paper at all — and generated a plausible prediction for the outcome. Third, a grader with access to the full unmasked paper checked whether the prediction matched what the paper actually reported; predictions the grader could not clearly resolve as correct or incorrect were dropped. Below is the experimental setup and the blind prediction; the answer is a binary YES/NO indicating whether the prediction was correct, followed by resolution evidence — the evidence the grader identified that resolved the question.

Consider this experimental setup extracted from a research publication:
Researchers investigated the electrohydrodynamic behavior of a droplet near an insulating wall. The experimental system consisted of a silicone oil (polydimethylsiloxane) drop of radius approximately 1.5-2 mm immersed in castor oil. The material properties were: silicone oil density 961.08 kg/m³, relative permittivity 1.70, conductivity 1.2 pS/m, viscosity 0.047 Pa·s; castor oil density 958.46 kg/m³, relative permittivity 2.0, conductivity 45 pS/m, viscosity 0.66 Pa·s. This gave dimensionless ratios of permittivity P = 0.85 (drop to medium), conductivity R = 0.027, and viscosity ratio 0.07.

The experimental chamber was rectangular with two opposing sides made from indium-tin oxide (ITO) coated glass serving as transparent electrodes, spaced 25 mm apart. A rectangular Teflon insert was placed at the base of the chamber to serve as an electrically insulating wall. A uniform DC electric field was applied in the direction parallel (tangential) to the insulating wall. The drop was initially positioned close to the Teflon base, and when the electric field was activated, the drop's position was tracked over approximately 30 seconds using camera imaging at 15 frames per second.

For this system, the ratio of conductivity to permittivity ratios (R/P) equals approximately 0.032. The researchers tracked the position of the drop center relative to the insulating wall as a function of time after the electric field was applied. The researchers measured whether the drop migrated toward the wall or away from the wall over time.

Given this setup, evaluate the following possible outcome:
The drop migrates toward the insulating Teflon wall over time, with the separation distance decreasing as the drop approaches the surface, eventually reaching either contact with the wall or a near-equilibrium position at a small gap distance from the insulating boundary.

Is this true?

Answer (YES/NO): NO